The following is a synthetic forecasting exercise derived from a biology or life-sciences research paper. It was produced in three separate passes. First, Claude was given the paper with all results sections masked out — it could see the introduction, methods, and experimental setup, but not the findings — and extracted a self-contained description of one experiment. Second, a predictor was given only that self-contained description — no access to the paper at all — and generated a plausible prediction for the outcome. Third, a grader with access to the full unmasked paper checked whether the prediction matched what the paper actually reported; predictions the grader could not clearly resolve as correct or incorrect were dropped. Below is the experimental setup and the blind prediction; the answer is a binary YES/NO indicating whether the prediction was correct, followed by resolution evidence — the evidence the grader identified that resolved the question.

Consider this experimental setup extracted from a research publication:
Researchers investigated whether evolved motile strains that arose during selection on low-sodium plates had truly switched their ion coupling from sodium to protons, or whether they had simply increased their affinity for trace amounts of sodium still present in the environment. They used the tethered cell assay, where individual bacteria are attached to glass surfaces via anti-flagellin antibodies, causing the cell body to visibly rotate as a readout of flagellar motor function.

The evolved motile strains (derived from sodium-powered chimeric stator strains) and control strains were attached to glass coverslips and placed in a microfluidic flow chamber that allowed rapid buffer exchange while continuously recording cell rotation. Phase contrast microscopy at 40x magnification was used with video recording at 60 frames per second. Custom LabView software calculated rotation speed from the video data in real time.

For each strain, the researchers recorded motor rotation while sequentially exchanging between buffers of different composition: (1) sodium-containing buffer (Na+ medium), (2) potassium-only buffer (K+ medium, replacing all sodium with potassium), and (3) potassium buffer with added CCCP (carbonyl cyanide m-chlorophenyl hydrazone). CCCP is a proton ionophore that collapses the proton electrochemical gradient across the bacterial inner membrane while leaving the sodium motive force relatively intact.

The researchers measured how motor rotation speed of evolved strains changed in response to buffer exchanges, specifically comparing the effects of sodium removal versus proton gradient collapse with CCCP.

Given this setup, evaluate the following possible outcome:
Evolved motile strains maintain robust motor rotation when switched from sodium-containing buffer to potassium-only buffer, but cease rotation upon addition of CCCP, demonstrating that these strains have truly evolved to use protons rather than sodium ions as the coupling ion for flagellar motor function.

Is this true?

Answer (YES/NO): YES